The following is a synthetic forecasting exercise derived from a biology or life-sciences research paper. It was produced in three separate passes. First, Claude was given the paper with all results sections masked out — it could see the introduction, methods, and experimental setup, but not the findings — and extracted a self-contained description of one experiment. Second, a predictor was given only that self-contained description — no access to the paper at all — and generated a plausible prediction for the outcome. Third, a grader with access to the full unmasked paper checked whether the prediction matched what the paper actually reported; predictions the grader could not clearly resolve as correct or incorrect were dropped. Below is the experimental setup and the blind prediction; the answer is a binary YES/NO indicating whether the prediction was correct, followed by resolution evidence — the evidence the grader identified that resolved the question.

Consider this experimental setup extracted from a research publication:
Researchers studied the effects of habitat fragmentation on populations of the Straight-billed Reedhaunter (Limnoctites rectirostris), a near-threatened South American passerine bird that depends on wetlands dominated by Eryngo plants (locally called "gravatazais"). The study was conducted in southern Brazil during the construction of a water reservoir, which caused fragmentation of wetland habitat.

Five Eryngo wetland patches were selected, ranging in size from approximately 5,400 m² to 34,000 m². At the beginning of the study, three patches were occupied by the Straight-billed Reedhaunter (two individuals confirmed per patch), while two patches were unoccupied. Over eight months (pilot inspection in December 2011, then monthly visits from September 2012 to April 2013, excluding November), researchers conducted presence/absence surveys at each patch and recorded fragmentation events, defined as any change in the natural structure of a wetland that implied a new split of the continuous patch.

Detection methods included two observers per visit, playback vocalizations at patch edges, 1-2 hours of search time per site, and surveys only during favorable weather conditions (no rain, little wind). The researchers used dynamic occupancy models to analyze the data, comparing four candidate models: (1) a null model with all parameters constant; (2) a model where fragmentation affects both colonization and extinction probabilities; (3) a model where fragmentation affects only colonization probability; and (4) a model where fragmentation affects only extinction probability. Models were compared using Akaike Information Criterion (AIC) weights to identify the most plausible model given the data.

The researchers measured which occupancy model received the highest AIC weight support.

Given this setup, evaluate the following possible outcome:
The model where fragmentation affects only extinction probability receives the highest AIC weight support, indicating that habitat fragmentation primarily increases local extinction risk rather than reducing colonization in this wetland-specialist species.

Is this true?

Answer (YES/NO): YES